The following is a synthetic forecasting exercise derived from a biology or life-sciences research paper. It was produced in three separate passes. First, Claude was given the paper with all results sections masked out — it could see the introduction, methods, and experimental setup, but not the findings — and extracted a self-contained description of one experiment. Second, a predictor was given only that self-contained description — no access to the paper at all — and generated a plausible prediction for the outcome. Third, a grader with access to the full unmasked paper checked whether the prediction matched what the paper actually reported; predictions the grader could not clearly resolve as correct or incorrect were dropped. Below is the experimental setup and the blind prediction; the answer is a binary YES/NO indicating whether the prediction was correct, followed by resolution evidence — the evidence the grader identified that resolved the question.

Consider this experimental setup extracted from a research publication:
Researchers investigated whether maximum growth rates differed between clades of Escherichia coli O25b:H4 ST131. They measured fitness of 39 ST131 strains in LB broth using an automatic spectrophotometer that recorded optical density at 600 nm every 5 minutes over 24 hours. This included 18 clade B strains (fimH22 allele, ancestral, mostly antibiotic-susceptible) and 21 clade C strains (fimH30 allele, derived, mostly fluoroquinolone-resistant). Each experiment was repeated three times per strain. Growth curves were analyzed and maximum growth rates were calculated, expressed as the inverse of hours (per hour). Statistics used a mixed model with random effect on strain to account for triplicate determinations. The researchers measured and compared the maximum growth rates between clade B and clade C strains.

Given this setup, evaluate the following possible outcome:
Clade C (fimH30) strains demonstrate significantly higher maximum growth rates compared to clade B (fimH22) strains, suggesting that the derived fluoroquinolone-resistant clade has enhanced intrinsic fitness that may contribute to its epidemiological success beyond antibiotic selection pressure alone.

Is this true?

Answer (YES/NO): NO